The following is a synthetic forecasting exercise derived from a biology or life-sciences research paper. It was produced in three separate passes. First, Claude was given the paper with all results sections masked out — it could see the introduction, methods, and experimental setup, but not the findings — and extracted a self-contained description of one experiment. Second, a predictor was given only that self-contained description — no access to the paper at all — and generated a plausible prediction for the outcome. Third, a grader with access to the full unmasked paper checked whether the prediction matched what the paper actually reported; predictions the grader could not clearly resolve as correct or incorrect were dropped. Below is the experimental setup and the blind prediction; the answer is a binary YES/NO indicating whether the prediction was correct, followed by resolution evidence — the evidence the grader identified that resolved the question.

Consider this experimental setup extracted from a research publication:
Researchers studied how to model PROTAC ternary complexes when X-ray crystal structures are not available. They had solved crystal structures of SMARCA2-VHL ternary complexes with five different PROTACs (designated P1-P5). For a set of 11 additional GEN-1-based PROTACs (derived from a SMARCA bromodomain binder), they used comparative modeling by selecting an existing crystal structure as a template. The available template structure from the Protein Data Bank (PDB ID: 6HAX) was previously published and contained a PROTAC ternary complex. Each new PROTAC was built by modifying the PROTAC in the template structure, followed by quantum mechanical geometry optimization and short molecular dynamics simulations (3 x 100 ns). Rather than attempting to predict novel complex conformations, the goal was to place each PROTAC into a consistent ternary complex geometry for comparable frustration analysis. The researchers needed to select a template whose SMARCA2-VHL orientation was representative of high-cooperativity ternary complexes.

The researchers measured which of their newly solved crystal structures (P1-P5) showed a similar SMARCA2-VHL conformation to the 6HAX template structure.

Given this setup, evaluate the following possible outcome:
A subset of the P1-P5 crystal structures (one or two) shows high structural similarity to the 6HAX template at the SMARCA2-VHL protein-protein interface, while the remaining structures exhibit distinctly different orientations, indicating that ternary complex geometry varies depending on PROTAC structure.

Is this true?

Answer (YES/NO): YES